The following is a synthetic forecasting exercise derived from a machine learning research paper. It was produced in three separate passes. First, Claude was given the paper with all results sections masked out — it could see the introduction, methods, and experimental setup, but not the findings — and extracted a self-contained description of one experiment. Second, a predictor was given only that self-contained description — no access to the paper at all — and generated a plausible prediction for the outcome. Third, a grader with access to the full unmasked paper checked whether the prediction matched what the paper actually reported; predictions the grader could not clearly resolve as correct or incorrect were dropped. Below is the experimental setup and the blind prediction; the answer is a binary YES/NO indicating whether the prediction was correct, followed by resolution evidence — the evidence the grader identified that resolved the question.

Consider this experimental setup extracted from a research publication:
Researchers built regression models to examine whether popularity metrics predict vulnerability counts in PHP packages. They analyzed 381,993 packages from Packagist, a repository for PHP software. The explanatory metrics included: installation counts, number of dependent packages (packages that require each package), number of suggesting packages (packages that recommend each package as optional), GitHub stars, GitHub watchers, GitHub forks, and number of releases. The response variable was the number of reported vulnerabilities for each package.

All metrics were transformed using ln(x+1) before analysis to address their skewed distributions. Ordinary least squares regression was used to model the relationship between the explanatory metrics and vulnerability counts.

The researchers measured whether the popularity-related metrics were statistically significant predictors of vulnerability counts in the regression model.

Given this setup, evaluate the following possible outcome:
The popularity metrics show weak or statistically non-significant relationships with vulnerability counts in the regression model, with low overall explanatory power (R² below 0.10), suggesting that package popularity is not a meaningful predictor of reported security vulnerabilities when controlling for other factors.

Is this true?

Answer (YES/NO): NO